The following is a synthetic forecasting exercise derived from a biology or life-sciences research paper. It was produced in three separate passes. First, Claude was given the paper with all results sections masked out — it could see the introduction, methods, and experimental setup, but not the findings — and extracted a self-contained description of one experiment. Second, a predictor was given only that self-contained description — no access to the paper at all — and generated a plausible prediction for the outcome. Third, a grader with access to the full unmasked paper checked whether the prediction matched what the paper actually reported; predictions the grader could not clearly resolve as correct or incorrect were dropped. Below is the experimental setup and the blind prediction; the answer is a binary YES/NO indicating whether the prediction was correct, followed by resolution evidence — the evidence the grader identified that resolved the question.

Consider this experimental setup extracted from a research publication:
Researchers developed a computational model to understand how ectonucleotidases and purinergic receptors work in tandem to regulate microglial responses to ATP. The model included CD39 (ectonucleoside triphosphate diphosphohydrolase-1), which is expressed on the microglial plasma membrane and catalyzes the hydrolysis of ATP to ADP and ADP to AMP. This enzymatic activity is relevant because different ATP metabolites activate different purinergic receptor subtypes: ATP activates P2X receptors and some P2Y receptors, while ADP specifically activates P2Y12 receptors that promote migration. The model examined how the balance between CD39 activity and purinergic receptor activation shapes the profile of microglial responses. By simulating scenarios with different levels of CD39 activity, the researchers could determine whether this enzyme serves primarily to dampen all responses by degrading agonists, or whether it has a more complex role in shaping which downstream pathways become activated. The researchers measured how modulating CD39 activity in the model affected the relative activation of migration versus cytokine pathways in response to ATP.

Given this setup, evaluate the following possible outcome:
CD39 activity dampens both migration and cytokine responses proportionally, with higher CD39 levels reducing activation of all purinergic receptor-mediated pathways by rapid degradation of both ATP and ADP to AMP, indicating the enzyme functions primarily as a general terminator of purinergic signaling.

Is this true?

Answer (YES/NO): NO